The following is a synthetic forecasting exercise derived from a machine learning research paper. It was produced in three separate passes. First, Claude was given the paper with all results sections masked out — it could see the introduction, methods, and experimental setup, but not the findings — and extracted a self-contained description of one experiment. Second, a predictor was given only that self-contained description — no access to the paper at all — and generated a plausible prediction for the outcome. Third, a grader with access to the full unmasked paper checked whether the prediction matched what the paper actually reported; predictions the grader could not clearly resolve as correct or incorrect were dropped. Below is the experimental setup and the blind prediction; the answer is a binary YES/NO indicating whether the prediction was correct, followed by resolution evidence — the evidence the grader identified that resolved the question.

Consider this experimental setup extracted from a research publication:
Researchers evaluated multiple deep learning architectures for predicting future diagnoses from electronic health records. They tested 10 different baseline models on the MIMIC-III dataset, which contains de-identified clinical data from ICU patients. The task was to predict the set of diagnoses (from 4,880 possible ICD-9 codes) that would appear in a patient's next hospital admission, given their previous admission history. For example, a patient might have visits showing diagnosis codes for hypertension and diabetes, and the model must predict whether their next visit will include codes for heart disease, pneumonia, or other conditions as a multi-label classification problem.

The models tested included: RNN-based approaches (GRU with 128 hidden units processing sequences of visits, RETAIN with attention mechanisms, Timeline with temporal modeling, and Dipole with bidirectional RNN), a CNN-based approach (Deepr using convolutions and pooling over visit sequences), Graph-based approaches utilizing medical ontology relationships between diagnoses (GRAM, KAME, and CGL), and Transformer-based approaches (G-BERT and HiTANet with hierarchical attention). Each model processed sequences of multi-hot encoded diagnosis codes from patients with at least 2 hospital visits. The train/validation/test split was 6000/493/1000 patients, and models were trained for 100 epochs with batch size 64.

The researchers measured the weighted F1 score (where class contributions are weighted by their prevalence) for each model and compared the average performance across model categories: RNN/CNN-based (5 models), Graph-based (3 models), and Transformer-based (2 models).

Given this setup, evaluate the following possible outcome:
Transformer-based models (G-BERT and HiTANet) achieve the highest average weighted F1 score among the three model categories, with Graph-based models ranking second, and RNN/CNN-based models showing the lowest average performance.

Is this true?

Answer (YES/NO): YES